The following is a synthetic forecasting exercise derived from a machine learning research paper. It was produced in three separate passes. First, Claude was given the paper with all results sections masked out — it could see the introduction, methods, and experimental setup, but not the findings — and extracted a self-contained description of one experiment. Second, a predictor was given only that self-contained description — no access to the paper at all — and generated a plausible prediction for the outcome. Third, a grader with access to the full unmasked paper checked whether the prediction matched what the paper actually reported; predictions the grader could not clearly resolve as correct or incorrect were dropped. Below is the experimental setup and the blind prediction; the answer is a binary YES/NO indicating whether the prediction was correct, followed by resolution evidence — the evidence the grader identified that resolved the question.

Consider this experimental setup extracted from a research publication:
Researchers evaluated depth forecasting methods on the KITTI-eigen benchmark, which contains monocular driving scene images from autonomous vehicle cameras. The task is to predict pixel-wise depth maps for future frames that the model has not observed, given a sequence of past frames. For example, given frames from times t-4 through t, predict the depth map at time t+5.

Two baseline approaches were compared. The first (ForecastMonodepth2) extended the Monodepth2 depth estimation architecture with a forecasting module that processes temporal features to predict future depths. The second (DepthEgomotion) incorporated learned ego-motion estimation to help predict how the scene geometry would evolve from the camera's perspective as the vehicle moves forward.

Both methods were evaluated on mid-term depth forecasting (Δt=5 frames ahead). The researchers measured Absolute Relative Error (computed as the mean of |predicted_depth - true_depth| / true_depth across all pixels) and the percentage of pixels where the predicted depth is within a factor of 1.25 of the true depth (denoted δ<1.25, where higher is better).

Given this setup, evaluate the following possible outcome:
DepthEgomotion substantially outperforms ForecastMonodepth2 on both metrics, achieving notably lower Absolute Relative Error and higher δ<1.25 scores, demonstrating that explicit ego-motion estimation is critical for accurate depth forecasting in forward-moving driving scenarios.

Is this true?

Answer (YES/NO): NO